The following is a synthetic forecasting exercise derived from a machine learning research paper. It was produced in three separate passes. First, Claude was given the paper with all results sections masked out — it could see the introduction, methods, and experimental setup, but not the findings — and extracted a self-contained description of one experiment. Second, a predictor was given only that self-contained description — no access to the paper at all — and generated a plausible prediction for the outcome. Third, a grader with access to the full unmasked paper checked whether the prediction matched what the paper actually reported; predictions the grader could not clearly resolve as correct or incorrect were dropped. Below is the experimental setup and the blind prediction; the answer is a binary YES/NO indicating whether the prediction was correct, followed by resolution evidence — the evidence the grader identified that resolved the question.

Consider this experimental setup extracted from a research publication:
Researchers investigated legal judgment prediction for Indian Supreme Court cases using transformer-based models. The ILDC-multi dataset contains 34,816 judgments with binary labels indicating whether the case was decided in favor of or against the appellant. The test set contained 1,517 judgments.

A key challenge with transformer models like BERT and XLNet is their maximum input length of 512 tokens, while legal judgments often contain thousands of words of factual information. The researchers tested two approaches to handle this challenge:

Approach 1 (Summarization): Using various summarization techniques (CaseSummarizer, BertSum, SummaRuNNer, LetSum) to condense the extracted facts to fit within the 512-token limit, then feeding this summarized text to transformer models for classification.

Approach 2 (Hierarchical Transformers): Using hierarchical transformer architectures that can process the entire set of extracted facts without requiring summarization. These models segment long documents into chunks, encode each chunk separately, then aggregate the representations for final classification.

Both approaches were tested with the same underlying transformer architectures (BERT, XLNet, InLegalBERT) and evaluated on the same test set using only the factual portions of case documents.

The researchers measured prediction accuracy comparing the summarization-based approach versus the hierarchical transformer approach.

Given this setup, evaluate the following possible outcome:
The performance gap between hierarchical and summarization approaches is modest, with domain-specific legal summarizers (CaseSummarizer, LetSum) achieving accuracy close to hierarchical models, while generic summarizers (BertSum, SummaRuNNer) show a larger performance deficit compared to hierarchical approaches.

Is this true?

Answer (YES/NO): NO